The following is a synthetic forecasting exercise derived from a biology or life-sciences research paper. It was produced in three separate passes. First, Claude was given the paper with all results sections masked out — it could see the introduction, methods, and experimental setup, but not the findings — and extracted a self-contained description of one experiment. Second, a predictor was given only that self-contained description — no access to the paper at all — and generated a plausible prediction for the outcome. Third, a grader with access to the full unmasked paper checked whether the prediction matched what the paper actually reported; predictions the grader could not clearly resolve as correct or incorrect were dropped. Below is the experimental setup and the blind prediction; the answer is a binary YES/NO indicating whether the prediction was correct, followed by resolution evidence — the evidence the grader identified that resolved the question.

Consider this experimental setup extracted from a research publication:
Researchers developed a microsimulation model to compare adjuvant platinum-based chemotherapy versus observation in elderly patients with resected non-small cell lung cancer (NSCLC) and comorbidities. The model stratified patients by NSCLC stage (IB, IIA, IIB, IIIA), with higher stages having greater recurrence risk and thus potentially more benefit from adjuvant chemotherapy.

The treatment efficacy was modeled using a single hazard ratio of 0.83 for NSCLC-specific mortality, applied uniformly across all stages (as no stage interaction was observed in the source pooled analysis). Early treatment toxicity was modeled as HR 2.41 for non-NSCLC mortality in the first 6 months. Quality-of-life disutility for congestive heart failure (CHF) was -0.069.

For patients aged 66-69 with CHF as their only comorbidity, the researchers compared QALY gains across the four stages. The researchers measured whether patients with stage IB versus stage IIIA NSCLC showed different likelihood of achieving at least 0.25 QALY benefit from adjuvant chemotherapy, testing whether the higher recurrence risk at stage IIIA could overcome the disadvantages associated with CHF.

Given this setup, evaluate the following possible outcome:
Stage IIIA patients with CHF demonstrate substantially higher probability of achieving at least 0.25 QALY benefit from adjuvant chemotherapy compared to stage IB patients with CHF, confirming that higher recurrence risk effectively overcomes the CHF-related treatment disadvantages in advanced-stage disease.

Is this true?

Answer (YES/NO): YES